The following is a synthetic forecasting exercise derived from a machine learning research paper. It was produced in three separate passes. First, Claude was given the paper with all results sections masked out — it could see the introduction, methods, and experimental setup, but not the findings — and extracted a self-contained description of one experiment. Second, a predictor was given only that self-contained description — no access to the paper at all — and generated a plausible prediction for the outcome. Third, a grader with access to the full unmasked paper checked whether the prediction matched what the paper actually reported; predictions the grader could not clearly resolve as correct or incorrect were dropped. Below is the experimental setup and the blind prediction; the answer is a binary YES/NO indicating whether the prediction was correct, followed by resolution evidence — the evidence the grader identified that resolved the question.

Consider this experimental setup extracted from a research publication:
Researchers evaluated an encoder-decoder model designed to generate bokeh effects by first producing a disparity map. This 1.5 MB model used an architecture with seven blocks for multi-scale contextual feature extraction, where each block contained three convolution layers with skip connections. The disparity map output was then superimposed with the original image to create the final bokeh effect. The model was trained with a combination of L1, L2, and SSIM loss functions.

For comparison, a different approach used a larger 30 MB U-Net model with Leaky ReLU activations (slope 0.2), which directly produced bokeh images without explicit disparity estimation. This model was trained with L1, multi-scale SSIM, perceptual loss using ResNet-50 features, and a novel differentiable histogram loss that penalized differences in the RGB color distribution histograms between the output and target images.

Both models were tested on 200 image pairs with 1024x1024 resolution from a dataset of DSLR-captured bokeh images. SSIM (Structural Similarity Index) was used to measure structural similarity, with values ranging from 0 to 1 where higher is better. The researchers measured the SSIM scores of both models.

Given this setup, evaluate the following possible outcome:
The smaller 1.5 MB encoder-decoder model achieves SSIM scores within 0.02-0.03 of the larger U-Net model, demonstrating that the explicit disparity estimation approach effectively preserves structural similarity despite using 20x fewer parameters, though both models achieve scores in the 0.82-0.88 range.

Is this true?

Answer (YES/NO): NO